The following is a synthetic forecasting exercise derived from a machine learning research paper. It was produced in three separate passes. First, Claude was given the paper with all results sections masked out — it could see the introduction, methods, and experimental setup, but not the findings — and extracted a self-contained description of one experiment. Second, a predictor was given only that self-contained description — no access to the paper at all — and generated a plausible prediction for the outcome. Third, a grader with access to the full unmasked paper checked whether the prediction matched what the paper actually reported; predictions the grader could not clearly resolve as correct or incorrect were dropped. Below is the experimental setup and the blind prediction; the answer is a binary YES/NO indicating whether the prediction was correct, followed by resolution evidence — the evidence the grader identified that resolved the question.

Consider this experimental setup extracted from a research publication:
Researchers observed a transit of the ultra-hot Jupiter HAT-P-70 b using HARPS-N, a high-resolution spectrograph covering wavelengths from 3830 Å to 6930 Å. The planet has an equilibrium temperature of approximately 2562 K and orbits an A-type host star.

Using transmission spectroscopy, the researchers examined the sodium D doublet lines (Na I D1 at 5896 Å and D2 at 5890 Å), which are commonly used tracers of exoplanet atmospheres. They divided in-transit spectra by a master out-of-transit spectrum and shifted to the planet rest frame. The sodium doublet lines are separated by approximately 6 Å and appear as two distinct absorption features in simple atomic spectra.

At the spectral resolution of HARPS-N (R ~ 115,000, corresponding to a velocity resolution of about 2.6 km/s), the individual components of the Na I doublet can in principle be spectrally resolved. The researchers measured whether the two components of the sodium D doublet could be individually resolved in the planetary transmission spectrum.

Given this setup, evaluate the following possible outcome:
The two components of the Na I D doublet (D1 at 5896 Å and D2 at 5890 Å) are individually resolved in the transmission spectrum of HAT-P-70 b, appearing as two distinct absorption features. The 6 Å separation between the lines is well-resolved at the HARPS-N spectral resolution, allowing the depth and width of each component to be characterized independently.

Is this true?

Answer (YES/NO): YES